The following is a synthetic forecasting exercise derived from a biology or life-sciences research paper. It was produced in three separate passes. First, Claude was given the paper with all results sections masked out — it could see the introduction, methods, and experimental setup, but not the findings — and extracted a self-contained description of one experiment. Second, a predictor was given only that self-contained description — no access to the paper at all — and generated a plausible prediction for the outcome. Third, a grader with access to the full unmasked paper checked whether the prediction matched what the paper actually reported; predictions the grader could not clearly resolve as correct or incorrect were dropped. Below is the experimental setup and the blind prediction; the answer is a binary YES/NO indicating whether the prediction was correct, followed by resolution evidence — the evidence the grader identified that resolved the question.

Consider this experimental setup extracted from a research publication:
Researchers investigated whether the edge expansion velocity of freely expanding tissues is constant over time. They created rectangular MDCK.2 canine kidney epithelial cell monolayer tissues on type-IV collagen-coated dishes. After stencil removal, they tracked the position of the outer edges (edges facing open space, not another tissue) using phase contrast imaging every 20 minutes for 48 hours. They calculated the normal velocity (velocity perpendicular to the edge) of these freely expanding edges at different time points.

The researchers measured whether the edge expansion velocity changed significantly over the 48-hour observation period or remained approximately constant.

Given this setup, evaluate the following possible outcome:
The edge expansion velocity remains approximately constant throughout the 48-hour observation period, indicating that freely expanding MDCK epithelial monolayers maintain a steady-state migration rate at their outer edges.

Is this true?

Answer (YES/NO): YES